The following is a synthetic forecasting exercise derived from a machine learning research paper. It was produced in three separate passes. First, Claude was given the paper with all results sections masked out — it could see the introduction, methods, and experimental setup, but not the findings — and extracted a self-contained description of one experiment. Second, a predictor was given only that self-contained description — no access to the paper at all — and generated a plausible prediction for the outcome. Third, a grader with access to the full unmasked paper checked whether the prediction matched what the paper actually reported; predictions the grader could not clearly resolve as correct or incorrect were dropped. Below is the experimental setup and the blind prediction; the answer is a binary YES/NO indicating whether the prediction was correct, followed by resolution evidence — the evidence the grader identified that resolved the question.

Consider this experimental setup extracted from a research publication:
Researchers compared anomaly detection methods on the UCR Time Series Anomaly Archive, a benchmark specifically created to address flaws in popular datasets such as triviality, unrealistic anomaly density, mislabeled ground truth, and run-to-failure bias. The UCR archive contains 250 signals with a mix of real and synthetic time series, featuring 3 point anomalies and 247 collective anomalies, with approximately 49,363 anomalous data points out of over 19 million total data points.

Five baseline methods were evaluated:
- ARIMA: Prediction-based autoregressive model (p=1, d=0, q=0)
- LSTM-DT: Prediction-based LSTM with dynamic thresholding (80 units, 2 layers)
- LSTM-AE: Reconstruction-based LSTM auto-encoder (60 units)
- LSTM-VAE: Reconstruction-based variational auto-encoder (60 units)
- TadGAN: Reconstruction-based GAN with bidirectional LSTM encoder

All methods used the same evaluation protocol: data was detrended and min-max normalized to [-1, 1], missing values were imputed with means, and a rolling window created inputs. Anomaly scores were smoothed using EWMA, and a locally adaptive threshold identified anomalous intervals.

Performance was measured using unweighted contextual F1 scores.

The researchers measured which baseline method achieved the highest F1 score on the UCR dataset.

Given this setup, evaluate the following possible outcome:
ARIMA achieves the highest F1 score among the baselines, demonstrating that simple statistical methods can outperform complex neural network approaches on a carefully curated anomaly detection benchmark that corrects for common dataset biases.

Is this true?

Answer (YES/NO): NO